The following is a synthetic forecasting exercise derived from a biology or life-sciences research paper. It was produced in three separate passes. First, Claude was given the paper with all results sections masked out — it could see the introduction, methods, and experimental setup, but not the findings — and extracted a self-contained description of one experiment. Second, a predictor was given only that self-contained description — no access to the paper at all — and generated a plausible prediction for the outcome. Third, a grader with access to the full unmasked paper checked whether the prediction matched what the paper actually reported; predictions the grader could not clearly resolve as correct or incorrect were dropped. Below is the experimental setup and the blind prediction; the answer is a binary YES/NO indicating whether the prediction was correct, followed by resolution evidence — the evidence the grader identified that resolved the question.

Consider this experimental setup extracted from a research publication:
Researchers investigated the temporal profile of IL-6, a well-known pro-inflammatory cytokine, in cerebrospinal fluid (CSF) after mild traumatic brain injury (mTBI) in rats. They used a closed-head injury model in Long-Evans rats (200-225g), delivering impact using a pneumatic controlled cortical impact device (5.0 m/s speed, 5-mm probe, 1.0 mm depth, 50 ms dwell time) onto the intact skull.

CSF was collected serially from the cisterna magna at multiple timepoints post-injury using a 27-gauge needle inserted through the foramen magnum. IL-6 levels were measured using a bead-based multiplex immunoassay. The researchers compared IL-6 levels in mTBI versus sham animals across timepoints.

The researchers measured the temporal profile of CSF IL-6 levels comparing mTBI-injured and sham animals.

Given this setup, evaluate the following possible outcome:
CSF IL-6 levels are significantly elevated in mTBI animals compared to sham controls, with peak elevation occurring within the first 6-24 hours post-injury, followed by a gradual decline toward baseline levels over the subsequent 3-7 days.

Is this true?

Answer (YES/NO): NO